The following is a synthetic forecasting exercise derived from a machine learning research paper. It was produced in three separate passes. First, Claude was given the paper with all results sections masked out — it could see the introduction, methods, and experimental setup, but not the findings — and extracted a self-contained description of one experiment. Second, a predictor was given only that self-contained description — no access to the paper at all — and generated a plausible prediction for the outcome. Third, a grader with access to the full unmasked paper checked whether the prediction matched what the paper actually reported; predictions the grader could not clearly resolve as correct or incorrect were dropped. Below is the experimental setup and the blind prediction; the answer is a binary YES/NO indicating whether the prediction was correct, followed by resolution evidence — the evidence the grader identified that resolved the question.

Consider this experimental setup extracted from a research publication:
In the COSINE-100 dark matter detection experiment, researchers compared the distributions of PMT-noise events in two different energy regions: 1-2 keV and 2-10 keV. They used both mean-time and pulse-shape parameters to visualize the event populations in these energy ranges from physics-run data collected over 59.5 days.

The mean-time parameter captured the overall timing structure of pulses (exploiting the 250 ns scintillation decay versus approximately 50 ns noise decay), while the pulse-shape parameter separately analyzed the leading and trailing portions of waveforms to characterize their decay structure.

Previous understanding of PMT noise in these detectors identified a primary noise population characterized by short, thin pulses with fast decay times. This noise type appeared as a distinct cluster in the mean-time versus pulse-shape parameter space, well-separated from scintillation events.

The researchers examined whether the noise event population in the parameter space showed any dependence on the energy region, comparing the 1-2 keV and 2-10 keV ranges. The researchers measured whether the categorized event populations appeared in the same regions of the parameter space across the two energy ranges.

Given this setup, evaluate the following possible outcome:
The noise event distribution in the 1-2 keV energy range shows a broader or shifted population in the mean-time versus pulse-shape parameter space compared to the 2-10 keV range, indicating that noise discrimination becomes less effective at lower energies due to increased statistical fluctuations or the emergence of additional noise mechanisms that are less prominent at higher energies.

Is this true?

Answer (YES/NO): NO